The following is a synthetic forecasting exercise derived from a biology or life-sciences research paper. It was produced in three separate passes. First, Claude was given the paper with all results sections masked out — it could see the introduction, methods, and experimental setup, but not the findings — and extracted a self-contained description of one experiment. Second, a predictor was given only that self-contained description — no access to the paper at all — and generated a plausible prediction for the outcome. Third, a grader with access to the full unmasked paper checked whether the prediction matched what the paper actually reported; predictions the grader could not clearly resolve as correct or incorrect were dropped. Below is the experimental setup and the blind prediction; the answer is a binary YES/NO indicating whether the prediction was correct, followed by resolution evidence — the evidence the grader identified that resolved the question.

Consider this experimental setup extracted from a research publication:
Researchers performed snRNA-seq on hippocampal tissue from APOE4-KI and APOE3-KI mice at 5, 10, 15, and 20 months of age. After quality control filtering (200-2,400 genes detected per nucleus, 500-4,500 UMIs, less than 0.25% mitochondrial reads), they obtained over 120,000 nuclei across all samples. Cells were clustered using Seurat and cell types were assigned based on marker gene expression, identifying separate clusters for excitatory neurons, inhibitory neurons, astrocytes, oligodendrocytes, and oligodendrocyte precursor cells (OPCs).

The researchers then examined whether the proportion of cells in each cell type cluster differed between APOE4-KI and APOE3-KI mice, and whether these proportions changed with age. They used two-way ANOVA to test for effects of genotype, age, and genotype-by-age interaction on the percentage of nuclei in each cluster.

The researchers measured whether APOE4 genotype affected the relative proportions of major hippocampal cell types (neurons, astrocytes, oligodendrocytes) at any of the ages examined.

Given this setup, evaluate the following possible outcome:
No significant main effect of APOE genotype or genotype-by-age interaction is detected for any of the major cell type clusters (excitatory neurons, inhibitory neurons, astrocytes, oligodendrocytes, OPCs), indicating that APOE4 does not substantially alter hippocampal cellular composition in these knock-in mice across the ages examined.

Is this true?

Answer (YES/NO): YES